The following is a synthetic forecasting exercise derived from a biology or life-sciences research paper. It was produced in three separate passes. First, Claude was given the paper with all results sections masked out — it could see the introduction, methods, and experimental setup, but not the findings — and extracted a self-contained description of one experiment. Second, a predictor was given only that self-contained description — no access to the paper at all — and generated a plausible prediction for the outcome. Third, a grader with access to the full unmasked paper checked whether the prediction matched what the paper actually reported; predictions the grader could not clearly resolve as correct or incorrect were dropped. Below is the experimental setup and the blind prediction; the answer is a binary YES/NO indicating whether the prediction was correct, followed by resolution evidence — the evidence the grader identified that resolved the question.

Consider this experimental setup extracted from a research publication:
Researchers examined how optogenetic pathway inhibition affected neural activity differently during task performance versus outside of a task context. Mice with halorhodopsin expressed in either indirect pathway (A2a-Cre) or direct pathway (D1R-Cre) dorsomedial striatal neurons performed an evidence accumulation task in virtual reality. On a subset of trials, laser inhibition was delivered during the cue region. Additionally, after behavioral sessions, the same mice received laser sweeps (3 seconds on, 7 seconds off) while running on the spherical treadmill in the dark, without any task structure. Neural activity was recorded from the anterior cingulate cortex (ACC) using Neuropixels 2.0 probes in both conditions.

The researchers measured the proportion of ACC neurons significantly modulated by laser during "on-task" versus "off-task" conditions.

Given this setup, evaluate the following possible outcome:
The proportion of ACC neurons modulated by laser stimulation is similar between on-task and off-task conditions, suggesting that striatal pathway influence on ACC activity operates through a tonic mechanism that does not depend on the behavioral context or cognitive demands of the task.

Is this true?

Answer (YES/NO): NO